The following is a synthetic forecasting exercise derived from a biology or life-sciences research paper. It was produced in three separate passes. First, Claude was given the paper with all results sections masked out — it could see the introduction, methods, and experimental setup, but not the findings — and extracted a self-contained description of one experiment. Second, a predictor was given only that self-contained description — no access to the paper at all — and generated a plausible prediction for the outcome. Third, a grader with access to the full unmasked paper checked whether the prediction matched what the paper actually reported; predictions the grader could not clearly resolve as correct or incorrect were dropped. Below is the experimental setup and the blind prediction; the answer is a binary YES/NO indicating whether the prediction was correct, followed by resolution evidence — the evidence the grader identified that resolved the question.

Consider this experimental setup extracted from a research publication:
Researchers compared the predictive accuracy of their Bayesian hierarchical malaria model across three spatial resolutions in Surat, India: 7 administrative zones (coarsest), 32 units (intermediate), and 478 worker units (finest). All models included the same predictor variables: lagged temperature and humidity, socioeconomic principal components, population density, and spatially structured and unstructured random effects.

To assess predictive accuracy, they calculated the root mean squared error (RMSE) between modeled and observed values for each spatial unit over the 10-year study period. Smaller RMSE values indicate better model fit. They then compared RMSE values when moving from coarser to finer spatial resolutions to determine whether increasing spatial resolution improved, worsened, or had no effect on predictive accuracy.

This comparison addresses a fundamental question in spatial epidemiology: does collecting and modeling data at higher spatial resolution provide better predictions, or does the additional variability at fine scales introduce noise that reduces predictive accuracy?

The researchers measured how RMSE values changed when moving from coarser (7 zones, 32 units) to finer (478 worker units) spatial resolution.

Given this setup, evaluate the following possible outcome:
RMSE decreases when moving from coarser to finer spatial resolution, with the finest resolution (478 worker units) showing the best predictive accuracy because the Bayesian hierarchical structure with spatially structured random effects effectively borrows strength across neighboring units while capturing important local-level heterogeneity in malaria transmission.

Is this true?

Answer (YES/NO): NO